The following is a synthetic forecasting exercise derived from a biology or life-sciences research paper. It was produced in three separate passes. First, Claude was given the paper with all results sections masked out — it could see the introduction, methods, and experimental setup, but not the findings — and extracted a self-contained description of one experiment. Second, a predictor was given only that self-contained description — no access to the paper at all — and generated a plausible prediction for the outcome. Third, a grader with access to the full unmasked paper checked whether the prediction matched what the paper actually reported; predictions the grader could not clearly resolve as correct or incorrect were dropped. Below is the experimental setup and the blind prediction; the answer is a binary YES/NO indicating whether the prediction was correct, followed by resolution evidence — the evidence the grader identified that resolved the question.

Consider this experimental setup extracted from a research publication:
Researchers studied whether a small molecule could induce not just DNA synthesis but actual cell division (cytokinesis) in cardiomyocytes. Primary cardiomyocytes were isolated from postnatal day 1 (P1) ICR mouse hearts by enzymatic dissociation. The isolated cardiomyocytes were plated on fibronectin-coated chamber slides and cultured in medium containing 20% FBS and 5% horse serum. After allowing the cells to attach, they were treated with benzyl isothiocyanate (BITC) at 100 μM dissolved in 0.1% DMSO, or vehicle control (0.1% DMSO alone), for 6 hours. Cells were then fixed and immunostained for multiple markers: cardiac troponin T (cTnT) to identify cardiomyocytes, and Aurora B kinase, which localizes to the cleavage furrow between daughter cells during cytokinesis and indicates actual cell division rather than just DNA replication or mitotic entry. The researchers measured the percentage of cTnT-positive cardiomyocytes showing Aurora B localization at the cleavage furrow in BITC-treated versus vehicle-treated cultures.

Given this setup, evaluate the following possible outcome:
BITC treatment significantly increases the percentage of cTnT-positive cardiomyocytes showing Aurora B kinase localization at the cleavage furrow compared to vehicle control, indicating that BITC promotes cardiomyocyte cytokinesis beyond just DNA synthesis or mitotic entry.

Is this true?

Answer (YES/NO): NO